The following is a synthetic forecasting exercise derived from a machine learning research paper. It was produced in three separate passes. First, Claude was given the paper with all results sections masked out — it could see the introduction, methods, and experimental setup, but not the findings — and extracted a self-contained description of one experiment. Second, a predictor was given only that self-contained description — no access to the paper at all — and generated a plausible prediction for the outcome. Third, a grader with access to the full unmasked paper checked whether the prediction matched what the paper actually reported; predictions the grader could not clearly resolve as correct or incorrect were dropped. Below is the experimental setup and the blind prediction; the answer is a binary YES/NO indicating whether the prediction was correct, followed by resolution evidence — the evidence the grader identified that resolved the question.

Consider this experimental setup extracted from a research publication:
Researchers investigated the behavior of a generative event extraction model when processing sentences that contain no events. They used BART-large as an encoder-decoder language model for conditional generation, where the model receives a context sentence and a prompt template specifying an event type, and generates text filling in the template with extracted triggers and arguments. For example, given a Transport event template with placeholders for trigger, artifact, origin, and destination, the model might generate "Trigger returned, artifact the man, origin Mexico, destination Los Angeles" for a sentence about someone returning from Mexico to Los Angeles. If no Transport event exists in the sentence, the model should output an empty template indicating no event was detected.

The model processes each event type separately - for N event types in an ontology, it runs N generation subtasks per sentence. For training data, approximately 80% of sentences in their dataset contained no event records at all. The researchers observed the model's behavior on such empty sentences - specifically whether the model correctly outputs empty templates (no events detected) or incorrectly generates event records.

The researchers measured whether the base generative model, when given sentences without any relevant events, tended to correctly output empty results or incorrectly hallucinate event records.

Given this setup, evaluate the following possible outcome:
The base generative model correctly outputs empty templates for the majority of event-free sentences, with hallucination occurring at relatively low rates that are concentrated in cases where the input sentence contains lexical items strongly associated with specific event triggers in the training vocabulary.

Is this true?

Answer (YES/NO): NO